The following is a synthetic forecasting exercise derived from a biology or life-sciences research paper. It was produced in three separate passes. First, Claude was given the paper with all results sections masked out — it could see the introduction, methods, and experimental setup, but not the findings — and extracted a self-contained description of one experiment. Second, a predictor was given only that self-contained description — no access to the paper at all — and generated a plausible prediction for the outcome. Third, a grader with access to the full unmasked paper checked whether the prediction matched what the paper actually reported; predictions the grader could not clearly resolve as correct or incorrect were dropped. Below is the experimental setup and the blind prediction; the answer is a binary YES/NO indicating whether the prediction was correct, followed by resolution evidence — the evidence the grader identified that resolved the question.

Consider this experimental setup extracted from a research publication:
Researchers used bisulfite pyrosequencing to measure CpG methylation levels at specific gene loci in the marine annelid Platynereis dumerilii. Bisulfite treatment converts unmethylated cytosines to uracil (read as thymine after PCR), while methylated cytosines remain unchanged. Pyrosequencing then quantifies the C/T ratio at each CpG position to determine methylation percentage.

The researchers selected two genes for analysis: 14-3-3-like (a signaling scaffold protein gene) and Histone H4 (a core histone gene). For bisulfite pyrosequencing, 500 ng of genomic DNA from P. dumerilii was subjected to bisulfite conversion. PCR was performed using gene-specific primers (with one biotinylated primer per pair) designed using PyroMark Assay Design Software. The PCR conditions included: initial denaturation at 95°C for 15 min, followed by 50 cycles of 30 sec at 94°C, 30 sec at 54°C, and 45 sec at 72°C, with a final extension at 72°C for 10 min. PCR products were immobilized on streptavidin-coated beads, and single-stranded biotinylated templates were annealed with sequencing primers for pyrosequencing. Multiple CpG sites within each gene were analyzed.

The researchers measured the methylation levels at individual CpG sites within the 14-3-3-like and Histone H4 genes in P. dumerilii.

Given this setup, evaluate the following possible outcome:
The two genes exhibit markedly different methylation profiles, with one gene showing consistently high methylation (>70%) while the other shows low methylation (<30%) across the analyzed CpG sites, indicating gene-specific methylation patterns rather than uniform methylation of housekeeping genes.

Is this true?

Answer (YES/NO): NO